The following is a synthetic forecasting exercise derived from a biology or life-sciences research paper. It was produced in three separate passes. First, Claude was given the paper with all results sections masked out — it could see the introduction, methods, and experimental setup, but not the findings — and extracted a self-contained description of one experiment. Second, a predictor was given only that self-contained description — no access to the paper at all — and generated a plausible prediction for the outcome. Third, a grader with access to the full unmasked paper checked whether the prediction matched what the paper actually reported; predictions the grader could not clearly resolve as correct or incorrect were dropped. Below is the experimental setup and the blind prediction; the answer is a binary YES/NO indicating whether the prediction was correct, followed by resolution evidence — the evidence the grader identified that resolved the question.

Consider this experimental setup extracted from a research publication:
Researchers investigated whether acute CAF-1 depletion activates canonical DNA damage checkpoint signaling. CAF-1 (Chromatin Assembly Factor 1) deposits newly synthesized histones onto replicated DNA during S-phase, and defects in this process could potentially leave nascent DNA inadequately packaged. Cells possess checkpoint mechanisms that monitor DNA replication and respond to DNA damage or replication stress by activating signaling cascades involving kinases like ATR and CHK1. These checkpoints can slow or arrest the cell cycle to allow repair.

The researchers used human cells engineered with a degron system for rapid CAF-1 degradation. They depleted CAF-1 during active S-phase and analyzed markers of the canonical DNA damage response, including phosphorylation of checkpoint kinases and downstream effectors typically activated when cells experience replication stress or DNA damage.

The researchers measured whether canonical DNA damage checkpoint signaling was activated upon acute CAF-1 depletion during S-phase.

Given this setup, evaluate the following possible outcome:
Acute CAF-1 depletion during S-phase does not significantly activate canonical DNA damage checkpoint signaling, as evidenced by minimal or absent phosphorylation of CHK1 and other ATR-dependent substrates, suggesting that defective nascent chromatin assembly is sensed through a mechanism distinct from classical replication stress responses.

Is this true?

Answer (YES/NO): YES